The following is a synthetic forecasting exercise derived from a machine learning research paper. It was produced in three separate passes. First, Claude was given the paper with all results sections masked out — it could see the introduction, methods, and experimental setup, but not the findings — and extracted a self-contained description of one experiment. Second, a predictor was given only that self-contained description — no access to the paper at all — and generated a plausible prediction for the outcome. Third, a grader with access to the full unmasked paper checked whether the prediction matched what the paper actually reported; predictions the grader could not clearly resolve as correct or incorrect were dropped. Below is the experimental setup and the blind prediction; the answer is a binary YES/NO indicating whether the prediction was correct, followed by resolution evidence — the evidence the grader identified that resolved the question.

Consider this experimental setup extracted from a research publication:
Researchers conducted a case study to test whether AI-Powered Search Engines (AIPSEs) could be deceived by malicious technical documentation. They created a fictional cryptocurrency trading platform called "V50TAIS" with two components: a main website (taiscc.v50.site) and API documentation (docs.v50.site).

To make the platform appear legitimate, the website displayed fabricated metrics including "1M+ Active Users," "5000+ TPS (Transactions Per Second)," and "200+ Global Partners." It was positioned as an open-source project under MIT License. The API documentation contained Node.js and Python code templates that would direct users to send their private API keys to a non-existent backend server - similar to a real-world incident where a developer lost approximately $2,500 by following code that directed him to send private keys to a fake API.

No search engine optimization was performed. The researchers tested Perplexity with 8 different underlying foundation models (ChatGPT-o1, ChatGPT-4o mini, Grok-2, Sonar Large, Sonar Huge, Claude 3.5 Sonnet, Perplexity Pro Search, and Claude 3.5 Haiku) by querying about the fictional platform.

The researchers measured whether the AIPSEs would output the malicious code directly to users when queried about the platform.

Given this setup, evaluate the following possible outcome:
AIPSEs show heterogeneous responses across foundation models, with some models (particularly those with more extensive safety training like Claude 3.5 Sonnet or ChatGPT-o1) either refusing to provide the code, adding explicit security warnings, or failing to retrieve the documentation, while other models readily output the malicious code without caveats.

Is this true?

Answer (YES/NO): NO